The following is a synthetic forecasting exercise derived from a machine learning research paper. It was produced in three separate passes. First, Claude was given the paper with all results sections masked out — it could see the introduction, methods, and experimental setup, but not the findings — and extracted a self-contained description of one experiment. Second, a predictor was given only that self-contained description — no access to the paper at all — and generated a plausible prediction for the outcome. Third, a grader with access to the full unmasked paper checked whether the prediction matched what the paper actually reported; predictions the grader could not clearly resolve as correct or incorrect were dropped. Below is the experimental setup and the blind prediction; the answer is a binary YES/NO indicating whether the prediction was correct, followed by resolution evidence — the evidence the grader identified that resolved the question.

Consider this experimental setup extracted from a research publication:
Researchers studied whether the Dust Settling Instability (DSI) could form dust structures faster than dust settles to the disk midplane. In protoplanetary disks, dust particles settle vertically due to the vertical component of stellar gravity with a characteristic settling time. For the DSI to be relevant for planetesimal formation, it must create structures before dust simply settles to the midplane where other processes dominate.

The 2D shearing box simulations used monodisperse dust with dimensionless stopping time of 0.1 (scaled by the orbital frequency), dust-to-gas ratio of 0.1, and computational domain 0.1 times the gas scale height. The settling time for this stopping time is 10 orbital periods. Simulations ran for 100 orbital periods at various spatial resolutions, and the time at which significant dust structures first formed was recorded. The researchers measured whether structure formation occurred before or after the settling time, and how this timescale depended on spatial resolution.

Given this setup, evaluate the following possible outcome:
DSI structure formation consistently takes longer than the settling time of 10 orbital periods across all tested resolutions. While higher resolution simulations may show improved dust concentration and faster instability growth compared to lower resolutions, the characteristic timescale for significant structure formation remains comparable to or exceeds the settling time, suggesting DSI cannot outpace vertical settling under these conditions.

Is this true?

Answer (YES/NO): NO